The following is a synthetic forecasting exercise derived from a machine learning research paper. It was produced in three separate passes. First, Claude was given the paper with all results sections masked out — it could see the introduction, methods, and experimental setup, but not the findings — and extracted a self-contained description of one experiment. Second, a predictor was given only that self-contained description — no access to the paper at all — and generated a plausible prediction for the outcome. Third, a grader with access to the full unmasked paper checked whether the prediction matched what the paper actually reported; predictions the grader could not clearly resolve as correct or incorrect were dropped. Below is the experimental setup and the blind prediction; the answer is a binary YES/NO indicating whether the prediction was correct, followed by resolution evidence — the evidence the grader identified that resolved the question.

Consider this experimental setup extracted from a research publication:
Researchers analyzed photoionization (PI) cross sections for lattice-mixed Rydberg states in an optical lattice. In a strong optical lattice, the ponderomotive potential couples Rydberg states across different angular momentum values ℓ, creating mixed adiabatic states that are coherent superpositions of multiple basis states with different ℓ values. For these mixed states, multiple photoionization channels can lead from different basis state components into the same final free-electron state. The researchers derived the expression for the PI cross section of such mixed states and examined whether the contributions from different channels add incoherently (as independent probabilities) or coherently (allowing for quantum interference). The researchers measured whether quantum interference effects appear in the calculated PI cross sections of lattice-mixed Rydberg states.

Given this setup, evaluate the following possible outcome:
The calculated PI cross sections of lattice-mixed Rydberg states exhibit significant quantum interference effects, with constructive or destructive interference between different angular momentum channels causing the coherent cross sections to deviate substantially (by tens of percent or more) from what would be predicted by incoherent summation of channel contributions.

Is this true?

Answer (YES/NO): NO